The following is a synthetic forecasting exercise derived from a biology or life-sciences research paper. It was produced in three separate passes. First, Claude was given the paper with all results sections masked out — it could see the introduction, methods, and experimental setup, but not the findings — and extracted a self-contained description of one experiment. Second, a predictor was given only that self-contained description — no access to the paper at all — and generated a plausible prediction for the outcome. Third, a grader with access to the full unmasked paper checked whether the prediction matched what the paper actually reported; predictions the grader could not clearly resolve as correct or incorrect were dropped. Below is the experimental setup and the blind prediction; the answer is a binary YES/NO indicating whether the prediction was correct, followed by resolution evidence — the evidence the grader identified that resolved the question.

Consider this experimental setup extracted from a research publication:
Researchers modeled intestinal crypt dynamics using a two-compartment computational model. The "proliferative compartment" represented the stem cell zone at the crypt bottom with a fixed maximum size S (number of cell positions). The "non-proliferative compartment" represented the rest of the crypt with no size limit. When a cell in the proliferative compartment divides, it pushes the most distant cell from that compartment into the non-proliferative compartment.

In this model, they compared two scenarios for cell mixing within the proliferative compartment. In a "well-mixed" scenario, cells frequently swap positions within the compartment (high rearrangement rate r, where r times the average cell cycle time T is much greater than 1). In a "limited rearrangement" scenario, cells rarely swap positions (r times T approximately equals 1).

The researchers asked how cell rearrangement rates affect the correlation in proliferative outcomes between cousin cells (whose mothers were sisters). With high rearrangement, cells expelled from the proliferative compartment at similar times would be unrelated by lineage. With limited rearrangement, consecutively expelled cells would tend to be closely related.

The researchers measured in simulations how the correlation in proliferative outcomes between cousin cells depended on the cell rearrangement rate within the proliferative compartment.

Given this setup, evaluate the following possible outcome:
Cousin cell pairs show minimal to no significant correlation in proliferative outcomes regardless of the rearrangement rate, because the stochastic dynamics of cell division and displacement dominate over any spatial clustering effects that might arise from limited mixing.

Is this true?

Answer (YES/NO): NO